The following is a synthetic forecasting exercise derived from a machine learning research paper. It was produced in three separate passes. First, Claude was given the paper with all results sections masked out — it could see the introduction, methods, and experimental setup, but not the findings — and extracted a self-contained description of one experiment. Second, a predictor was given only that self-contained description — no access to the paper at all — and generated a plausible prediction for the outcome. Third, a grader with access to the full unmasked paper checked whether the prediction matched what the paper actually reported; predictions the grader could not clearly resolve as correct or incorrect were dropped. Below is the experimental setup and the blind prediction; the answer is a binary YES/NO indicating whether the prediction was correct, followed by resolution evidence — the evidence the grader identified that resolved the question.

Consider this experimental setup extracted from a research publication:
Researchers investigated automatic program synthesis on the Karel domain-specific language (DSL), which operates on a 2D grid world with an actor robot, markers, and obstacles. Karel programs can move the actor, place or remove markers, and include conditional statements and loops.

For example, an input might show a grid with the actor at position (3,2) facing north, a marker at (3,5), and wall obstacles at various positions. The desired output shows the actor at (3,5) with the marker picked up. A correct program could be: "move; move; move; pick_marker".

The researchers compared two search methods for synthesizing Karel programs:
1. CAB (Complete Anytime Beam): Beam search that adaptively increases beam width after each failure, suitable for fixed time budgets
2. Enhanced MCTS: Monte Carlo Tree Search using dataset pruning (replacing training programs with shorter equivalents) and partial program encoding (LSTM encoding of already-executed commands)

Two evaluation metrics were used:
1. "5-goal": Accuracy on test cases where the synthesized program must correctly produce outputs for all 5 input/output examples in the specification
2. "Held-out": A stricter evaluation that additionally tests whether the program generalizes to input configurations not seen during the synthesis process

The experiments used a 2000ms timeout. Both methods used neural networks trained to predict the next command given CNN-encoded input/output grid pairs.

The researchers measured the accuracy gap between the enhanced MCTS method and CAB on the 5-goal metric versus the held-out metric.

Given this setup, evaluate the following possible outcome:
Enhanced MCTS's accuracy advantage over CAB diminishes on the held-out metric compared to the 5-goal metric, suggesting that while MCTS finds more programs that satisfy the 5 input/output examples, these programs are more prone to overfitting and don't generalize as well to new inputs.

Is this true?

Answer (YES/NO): YES